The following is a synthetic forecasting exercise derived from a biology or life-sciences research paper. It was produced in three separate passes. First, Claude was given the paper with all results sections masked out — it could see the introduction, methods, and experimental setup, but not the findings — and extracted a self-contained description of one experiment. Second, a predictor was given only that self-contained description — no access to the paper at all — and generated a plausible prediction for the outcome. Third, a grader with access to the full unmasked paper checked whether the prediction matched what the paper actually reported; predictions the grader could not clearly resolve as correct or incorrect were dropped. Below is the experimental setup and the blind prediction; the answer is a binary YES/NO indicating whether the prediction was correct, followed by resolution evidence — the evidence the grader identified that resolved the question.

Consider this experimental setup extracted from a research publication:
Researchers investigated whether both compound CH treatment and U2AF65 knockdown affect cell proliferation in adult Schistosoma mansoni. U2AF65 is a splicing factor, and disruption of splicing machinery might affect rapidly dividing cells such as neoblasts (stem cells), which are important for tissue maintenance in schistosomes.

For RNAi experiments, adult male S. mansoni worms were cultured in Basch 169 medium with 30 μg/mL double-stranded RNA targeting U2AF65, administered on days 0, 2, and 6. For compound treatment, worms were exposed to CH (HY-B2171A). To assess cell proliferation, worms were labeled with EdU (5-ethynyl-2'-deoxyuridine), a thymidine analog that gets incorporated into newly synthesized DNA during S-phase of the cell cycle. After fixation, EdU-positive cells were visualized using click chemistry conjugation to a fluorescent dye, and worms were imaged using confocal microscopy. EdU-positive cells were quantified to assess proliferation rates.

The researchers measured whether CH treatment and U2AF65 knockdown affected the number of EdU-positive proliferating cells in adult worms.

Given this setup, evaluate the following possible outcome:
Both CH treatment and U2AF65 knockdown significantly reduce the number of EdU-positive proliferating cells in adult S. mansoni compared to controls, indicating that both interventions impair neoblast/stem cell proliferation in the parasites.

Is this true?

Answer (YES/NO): YES